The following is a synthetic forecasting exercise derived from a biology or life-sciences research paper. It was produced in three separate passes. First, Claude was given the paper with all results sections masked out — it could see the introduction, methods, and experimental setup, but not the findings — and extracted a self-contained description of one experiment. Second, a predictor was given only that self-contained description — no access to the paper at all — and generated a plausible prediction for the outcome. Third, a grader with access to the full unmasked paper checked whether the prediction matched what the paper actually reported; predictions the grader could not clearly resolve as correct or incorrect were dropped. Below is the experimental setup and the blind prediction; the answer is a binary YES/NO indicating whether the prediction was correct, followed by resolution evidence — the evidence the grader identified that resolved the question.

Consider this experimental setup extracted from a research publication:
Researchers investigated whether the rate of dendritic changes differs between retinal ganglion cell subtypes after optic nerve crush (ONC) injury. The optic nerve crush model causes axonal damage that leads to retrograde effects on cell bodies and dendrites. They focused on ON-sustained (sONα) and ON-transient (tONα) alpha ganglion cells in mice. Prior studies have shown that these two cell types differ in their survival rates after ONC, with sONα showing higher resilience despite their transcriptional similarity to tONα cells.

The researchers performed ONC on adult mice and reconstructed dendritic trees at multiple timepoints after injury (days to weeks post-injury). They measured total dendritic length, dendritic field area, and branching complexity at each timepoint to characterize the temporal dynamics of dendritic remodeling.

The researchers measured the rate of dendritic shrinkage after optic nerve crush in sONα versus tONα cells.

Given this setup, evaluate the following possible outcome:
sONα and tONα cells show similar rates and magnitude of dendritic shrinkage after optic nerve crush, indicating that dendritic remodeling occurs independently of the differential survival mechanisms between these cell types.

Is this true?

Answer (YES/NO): NO